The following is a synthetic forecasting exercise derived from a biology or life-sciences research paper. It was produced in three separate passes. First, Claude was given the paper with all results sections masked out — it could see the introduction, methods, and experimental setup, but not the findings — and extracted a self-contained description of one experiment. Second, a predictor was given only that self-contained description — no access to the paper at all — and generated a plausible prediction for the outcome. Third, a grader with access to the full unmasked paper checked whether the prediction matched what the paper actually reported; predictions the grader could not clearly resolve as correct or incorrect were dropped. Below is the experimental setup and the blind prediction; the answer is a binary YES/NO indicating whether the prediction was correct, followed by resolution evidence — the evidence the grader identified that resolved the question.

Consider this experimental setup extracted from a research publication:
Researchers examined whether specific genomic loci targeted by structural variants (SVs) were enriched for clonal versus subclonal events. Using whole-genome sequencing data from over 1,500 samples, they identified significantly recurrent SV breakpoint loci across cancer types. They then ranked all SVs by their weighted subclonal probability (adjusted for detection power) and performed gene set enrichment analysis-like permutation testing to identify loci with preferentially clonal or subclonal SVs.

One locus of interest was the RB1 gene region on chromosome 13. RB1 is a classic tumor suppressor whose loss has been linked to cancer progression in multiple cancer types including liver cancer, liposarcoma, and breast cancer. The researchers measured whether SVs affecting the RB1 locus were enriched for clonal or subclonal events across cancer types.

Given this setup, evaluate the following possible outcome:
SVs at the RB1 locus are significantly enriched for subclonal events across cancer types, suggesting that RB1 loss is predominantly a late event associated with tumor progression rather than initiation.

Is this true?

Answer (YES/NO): YES